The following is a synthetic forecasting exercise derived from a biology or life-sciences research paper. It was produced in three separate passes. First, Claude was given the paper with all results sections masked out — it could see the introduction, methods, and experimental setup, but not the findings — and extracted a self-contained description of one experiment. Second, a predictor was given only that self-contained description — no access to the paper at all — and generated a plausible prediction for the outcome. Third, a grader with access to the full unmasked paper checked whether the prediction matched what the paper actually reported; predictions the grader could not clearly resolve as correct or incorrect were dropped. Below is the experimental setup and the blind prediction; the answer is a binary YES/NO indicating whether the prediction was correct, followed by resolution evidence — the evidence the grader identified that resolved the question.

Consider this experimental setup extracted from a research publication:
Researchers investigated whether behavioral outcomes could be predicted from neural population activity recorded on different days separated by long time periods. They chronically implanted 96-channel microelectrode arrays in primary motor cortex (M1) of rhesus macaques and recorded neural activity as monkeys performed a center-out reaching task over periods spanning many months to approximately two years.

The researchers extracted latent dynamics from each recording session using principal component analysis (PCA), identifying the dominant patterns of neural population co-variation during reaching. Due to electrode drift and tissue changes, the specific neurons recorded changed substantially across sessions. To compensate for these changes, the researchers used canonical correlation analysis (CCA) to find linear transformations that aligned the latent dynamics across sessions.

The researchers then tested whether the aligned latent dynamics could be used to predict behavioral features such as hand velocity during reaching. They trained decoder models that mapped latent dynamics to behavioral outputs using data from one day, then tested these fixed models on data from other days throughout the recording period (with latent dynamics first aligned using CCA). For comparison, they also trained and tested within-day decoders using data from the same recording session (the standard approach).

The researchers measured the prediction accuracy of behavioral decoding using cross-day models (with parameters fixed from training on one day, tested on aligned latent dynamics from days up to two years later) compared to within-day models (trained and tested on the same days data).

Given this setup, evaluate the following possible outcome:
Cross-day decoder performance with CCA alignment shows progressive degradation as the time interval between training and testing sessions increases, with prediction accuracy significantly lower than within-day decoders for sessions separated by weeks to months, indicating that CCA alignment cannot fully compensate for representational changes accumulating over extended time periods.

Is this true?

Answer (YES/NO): NO